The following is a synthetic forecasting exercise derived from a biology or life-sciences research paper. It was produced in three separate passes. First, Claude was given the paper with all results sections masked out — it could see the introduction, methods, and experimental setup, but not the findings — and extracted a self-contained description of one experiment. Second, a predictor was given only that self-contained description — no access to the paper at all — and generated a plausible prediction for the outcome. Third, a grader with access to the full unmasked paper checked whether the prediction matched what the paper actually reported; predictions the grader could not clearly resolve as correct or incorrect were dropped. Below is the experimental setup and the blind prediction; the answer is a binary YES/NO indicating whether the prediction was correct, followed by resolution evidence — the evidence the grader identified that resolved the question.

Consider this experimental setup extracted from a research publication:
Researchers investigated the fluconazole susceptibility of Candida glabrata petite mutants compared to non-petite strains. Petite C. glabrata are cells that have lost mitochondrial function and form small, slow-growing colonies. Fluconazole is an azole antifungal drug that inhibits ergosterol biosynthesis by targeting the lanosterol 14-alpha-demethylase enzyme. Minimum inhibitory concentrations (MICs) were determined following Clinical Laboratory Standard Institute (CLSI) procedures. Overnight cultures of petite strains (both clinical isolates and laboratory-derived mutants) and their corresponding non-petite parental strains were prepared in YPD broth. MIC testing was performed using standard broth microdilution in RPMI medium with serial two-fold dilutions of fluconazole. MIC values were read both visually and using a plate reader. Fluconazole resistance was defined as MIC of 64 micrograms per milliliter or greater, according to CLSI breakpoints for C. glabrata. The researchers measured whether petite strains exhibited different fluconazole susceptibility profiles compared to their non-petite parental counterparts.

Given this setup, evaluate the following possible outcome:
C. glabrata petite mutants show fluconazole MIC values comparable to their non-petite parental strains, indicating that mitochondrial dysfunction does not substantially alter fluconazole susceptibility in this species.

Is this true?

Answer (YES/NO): NO